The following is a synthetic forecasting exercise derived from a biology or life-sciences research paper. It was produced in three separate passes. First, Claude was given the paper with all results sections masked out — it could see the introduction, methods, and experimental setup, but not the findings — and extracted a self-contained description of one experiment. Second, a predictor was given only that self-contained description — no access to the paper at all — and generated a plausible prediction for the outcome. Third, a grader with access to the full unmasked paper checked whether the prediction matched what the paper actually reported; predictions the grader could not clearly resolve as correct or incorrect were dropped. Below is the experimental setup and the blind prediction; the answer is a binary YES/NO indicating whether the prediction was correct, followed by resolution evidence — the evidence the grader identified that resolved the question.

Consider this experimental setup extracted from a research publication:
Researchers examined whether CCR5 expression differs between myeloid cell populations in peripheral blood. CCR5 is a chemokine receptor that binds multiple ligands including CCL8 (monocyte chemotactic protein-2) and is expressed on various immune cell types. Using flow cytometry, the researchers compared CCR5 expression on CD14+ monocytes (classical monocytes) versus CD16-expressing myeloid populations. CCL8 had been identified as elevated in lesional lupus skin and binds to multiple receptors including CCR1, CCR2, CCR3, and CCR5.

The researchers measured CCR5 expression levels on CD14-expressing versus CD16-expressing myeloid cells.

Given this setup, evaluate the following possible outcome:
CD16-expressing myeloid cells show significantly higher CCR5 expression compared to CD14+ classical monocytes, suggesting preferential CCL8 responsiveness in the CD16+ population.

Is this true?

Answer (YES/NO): NO